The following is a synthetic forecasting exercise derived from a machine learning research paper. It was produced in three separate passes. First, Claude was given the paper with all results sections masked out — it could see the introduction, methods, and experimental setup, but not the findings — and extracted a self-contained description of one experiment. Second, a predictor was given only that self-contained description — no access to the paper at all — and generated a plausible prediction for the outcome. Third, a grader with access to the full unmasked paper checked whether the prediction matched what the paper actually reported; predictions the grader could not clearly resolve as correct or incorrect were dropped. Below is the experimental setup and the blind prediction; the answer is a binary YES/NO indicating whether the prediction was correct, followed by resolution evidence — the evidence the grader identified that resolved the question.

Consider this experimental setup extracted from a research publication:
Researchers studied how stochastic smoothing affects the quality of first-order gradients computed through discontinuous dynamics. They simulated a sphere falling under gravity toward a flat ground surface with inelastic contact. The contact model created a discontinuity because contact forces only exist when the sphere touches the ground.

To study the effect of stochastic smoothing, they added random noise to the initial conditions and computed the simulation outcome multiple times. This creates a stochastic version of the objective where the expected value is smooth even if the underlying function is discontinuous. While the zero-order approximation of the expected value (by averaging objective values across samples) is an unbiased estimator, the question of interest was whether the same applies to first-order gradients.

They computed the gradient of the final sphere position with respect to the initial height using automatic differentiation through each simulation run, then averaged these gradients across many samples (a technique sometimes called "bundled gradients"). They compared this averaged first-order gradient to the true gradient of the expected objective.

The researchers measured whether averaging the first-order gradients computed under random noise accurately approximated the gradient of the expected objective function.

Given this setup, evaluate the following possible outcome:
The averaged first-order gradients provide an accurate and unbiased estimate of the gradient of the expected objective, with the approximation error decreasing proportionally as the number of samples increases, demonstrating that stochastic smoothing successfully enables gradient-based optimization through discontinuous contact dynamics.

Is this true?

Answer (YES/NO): NO